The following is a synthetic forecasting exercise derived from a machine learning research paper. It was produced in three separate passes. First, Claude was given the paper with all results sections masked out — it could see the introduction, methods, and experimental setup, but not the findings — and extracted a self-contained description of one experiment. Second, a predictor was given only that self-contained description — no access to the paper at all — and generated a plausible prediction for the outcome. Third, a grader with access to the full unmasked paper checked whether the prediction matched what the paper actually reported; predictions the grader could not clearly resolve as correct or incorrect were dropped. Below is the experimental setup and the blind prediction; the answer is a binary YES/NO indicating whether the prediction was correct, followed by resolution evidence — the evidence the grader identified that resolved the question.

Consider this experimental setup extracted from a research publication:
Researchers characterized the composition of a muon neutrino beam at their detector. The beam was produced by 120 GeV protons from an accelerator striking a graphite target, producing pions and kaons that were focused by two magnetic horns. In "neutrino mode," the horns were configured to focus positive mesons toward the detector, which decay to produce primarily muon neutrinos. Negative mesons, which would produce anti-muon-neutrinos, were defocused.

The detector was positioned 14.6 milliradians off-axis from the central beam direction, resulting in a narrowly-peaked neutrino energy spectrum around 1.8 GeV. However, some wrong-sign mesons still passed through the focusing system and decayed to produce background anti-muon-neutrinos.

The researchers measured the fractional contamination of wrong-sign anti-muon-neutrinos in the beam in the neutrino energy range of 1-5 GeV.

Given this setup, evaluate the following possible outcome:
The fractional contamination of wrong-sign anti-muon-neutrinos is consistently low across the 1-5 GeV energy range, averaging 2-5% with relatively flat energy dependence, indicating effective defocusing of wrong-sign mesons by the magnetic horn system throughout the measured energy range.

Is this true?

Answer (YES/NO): NO